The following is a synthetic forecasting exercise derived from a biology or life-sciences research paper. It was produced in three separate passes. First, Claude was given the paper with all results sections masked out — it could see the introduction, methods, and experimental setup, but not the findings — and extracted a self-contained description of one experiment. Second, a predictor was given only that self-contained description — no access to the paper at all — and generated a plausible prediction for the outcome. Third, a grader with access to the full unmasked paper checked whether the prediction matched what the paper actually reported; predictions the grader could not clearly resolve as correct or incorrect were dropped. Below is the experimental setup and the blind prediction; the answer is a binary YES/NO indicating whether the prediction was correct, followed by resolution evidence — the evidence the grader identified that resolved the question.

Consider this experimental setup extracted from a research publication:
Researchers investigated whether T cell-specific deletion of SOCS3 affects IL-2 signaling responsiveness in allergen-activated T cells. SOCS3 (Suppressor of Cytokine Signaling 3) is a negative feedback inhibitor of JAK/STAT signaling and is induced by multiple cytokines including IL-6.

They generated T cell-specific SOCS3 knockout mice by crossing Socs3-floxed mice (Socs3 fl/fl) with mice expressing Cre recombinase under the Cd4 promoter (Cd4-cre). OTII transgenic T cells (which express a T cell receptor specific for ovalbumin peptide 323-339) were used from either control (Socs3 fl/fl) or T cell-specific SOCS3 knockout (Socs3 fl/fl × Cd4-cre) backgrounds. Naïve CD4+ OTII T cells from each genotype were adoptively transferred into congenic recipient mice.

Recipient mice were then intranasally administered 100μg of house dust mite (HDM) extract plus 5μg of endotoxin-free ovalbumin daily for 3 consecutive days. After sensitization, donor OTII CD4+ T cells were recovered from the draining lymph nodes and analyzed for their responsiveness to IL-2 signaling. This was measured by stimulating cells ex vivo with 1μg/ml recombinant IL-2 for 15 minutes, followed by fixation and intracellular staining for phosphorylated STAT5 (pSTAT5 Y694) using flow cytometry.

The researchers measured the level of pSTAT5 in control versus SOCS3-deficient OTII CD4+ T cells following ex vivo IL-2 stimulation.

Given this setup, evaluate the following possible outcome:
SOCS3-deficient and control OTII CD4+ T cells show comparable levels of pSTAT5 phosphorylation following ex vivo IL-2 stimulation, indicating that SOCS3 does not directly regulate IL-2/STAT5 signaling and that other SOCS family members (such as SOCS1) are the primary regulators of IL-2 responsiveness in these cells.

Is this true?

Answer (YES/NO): NO